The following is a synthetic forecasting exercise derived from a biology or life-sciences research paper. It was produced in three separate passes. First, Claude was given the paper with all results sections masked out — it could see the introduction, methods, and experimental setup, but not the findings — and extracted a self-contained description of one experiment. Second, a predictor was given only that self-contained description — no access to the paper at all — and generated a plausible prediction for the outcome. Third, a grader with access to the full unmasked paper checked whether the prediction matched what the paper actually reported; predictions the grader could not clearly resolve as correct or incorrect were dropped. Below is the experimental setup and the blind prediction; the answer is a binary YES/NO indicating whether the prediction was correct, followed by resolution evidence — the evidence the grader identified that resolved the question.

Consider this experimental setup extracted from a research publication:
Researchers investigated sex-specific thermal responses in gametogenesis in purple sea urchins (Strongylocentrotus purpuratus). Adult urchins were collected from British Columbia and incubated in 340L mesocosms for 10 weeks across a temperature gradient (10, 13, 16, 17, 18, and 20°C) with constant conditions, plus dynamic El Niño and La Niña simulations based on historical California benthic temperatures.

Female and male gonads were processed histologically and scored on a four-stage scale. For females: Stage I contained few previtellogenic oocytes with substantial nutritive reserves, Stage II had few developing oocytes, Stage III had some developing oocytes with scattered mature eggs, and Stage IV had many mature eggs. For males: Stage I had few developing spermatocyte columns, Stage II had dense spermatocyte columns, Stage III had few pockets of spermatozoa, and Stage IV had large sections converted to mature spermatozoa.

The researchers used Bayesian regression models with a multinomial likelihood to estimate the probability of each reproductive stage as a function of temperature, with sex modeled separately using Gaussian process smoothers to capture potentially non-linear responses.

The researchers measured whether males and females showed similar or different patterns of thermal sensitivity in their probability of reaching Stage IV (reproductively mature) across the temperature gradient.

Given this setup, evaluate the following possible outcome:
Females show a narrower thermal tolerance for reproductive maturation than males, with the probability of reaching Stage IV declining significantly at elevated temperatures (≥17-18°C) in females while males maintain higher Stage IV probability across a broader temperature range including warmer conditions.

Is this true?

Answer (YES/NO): NO